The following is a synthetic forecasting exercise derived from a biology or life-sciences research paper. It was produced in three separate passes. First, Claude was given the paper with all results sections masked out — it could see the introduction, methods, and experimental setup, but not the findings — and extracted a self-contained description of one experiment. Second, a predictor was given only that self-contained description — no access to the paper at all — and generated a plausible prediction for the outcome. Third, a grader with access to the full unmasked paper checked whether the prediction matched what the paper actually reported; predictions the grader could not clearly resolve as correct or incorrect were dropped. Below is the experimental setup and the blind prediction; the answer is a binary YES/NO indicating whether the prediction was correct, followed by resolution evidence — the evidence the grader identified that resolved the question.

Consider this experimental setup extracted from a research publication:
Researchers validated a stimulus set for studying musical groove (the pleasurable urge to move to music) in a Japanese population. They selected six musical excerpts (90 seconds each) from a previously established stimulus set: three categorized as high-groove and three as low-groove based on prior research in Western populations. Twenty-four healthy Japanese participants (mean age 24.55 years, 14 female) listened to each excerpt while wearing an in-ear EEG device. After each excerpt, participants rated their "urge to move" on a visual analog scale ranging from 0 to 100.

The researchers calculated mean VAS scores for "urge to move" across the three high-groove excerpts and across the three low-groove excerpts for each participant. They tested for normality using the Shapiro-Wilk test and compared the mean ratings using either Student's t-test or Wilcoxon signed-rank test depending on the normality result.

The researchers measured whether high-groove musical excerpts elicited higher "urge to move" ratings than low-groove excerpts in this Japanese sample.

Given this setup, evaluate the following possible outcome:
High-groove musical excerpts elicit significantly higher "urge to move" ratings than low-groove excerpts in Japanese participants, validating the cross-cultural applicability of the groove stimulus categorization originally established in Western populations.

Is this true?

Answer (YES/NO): YES